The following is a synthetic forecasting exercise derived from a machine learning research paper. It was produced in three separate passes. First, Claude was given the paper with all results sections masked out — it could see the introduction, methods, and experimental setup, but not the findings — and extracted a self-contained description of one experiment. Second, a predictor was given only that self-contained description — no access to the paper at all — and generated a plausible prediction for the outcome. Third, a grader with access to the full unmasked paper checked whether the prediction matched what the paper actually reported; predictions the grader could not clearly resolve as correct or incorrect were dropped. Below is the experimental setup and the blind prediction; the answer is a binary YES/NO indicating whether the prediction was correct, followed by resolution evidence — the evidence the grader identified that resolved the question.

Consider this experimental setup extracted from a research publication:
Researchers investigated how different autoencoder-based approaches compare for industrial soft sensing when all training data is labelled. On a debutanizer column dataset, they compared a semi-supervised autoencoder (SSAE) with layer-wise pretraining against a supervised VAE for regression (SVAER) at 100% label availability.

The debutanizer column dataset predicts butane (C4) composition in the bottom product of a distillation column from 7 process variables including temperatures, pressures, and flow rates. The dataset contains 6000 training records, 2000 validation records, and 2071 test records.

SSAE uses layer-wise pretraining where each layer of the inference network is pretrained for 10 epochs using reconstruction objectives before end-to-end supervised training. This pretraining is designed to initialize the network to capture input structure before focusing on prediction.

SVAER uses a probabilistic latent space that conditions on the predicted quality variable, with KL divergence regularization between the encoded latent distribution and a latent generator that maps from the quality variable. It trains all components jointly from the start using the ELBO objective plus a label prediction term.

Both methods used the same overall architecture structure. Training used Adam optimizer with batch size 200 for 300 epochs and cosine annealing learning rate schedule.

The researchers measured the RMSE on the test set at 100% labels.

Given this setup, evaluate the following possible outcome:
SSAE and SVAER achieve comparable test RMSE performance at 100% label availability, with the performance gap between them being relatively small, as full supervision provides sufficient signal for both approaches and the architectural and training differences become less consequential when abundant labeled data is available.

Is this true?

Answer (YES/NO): NO